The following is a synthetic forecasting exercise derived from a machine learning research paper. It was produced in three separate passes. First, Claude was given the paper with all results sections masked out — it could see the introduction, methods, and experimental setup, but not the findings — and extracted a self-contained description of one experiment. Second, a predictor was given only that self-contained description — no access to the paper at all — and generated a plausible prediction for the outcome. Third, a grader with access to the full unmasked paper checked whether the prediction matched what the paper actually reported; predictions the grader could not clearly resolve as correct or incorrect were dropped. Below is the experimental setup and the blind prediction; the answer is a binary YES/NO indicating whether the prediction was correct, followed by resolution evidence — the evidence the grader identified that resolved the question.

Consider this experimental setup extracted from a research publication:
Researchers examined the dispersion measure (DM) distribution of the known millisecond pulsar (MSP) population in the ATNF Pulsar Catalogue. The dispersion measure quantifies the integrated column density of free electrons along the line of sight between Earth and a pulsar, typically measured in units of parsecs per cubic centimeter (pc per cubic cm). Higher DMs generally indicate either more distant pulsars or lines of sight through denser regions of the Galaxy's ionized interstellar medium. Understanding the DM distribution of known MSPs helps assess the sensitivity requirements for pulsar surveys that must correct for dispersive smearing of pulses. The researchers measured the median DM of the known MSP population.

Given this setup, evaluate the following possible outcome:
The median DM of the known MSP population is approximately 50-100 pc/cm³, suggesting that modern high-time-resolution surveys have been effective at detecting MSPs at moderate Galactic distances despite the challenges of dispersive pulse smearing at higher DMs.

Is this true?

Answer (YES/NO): YES